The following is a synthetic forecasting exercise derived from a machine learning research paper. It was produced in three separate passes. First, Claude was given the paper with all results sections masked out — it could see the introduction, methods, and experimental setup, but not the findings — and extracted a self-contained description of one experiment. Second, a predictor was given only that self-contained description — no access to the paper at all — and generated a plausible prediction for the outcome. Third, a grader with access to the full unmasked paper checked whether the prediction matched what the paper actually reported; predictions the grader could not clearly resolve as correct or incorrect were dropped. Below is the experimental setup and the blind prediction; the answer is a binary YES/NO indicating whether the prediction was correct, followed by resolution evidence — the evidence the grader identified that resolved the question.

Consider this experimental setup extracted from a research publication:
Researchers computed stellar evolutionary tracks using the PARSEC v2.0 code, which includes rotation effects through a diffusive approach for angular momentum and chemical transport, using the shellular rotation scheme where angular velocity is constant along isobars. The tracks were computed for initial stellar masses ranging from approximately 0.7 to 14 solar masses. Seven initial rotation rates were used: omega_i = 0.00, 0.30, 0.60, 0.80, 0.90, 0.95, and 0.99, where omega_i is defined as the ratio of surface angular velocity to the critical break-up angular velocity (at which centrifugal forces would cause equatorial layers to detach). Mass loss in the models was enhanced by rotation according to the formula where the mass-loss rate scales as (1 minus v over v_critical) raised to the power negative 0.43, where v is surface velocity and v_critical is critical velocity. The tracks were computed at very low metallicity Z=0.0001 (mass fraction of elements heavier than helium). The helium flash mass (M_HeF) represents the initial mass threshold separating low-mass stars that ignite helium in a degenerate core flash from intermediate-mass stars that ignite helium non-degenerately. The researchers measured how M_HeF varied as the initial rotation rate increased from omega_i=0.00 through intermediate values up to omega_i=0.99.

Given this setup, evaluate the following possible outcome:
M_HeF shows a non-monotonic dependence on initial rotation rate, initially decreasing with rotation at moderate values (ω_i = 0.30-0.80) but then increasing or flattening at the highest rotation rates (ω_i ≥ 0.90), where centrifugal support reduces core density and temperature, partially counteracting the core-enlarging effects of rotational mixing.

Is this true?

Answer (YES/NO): NO